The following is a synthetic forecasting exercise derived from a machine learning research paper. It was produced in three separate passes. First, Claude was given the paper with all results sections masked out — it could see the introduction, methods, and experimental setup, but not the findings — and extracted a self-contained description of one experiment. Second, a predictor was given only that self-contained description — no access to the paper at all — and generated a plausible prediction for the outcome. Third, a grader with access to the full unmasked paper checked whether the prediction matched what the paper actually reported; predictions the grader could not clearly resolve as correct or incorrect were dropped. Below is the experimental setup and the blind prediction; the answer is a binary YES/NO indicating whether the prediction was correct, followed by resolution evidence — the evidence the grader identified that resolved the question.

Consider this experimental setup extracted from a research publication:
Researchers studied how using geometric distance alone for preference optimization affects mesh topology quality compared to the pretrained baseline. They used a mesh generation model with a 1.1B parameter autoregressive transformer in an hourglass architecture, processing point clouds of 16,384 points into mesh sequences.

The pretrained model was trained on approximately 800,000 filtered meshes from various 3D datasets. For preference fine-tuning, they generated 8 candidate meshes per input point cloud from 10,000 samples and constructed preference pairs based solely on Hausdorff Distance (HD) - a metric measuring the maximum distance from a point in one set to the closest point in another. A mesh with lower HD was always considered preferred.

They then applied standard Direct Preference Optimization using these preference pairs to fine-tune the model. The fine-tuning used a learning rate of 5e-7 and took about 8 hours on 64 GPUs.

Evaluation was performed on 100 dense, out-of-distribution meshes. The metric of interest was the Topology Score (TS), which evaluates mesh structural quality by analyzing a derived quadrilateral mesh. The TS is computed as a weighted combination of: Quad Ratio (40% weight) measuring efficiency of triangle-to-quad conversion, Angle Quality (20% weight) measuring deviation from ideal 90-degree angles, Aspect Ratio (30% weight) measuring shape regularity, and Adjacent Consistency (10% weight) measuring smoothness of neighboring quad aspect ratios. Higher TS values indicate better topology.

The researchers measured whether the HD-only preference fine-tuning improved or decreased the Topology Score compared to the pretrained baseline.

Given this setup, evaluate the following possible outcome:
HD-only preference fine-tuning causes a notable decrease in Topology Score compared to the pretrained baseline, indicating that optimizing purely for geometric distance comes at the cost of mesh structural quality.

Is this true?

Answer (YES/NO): YES